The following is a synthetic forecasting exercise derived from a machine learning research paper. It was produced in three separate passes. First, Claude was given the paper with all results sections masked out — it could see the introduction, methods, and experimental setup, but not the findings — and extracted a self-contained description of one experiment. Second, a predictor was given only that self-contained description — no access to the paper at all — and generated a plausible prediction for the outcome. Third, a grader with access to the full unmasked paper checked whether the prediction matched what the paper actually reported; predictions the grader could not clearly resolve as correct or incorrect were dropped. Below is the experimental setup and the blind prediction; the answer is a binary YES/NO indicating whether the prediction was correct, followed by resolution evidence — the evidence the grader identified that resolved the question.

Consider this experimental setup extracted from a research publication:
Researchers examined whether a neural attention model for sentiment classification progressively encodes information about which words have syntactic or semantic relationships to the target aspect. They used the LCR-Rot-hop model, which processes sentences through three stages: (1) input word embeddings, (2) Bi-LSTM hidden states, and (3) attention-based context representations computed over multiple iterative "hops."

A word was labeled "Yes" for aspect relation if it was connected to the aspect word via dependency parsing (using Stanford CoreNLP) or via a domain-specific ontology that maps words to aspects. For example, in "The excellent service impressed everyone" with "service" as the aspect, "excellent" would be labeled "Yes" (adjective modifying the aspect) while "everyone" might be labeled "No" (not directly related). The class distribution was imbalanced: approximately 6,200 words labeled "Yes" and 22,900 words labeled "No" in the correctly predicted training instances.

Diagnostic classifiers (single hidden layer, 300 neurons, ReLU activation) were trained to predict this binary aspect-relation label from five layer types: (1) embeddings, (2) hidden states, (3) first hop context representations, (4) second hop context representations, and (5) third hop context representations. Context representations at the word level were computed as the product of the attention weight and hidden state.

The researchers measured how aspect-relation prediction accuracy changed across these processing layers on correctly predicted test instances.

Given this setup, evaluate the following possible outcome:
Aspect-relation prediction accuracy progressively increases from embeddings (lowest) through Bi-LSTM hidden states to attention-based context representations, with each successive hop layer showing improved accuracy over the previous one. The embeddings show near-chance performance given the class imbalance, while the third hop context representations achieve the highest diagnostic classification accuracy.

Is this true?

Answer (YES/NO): NO